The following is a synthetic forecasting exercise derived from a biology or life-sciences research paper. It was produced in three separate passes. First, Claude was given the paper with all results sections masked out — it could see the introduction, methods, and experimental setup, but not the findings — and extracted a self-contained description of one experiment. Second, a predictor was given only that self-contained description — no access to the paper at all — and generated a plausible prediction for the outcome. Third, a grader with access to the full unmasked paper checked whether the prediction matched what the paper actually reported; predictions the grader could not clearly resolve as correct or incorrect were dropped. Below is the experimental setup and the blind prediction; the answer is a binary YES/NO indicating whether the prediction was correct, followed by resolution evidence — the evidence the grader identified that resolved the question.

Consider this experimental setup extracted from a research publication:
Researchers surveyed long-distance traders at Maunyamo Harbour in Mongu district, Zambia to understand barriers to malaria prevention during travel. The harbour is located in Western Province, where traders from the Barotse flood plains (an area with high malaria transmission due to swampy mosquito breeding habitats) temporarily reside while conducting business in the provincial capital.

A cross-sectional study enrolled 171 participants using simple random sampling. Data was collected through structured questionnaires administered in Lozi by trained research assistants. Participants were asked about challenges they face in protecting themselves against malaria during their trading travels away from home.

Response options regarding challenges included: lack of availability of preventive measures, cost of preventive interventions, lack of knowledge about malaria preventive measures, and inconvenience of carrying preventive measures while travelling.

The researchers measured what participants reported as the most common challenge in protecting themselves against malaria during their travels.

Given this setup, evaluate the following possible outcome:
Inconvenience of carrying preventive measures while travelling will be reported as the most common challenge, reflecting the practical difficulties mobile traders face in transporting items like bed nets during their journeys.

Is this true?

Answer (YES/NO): NO